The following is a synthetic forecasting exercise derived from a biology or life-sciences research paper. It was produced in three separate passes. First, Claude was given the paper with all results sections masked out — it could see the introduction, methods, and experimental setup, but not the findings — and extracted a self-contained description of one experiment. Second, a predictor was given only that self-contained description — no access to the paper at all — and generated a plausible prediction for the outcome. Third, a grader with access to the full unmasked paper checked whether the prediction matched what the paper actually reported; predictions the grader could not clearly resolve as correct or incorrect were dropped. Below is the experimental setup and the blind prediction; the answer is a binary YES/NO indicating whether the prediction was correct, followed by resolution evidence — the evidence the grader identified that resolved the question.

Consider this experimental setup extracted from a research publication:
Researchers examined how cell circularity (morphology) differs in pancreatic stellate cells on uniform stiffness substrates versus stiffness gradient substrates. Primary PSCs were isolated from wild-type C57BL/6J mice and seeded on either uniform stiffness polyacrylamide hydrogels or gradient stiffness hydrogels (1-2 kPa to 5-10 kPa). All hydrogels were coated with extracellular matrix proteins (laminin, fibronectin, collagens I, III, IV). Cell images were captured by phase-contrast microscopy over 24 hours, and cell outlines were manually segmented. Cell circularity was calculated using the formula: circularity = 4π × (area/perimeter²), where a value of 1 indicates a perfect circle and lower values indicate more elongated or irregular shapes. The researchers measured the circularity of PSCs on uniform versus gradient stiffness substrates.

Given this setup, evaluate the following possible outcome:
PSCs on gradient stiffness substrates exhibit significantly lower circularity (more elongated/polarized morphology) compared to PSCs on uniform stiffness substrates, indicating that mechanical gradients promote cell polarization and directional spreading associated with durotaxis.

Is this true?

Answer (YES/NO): NO